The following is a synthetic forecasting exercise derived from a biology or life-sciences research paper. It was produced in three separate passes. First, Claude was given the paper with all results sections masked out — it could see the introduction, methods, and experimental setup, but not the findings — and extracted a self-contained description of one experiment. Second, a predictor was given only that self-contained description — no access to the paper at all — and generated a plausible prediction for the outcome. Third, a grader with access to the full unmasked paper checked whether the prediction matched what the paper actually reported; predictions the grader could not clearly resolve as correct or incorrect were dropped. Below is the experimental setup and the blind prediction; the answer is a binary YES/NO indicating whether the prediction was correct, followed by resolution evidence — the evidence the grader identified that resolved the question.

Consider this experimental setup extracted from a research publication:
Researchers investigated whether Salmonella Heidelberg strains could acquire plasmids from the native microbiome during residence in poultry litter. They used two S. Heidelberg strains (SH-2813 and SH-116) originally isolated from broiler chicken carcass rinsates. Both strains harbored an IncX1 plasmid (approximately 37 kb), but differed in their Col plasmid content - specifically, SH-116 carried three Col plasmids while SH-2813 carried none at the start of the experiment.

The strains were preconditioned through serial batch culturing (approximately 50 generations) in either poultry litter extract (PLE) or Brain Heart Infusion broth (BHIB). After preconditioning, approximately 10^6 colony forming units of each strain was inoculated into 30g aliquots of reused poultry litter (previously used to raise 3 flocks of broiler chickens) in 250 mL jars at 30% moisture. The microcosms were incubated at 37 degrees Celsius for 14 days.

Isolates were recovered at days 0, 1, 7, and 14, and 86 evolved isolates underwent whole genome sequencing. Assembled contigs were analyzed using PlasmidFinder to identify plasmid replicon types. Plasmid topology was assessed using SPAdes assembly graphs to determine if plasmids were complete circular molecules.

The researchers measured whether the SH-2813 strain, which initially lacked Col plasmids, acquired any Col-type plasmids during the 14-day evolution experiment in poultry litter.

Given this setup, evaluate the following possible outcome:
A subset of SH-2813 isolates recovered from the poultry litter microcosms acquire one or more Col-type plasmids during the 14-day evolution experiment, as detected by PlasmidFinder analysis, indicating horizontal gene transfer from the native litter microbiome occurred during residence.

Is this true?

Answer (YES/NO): YES